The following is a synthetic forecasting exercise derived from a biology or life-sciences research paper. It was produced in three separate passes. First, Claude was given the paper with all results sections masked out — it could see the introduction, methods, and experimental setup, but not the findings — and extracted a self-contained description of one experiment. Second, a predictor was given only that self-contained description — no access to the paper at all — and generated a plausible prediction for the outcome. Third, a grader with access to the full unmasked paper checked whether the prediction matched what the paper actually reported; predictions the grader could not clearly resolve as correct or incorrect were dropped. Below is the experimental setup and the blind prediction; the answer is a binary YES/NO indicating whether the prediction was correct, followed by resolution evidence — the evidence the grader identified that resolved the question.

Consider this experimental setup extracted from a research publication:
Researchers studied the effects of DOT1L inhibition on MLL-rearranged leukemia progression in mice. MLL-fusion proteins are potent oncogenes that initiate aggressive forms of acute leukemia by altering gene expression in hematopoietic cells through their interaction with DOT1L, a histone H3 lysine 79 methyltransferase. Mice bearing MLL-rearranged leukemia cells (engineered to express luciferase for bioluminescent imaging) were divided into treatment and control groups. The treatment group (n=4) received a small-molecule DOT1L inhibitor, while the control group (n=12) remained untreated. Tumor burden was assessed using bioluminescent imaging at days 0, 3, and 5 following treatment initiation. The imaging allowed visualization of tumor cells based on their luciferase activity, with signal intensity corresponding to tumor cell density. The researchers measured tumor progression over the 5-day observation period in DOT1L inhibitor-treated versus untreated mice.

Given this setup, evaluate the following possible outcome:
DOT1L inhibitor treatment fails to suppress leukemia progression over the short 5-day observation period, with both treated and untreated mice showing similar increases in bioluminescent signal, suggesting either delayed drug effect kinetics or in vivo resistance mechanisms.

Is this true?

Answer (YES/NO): NO